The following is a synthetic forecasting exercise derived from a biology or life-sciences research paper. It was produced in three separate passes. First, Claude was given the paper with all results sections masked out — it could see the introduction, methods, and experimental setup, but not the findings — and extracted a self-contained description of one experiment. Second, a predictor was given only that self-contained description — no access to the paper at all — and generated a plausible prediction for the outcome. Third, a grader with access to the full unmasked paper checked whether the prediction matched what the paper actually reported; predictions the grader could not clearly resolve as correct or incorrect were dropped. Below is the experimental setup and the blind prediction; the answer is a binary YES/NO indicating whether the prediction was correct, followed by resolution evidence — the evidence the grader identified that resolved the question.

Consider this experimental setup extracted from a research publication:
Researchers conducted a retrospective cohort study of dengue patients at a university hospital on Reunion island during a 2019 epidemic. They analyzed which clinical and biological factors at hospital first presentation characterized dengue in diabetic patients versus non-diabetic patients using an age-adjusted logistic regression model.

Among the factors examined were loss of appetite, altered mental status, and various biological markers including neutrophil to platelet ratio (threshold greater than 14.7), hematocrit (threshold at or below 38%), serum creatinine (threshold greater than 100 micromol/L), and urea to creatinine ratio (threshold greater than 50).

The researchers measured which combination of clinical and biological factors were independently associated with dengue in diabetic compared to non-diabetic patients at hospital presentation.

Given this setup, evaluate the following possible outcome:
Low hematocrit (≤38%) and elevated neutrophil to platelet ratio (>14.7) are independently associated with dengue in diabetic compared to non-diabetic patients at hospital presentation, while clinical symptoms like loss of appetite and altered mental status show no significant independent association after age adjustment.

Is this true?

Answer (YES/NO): NO